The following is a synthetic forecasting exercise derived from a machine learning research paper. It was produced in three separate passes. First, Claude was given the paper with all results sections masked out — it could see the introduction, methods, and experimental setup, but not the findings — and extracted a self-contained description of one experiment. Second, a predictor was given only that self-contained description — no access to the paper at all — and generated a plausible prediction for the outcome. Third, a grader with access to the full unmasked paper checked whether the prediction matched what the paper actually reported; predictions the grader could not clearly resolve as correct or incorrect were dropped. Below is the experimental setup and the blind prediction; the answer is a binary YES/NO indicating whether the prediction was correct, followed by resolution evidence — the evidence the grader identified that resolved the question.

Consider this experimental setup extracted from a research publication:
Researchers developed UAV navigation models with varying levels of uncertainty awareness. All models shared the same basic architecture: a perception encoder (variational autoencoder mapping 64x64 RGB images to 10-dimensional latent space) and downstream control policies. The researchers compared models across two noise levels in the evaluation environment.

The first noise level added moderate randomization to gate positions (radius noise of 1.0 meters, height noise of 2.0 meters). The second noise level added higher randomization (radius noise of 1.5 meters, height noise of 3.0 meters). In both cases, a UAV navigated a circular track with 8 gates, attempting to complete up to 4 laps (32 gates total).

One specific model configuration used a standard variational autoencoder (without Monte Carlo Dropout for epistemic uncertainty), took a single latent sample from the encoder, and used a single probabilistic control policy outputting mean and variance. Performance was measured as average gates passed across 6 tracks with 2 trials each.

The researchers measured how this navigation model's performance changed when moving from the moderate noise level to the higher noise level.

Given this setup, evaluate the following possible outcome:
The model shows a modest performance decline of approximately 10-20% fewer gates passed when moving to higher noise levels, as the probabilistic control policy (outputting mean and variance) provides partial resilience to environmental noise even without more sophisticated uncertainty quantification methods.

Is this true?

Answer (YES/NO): NO